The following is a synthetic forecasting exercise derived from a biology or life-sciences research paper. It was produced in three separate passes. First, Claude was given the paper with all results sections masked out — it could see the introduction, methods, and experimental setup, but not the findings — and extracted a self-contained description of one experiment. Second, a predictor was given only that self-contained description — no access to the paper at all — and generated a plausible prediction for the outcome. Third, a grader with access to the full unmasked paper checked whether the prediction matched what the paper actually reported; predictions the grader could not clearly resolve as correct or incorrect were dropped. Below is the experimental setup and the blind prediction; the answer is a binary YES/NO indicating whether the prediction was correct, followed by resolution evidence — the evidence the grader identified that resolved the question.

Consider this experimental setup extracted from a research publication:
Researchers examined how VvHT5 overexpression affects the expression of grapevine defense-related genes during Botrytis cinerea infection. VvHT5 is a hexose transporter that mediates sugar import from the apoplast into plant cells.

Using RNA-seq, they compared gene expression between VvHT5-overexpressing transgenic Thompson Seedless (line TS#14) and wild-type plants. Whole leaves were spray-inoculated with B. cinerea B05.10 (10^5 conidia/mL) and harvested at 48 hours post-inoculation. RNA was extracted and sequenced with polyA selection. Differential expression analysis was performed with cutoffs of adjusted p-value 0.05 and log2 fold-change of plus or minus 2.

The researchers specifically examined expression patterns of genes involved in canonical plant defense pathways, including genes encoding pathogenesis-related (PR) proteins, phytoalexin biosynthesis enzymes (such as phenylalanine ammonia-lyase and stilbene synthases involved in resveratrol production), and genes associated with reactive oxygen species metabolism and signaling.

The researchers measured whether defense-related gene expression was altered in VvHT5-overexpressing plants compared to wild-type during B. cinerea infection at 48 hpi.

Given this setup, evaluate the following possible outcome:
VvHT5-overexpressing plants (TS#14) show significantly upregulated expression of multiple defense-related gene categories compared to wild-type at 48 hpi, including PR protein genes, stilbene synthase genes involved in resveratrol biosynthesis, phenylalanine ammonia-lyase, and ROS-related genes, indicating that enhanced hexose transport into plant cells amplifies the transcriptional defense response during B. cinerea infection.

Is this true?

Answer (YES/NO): NO